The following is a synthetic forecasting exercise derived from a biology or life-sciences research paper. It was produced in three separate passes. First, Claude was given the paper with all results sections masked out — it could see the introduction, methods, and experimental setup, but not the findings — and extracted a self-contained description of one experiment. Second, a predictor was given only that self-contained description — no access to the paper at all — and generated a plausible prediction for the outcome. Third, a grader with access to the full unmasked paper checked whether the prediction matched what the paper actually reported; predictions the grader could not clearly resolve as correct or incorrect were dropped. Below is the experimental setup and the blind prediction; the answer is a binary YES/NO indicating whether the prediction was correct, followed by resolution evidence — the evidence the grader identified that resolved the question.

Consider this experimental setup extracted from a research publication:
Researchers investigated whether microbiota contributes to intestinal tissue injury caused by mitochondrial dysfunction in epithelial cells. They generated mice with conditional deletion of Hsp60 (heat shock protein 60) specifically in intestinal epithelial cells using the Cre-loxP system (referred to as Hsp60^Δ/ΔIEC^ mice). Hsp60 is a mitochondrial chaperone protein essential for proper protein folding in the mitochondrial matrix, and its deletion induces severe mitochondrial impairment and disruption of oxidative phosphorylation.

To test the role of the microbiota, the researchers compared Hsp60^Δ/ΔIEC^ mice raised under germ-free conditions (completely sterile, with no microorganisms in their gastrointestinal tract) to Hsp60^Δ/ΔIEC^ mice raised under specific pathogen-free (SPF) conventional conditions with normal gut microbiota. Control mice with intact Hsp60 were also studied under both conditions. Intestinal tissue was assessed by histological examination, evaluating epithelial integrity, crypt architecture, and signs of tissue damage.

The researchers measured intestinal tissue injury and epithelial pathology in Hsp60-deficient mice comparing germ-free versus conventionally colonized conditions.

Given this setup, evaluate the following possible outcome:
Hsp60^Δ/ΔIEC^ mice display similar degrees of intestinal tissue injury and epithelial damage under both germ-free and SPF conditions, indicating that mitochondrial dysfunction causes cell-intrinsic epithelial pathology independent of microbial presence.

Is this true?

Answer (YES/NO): NO